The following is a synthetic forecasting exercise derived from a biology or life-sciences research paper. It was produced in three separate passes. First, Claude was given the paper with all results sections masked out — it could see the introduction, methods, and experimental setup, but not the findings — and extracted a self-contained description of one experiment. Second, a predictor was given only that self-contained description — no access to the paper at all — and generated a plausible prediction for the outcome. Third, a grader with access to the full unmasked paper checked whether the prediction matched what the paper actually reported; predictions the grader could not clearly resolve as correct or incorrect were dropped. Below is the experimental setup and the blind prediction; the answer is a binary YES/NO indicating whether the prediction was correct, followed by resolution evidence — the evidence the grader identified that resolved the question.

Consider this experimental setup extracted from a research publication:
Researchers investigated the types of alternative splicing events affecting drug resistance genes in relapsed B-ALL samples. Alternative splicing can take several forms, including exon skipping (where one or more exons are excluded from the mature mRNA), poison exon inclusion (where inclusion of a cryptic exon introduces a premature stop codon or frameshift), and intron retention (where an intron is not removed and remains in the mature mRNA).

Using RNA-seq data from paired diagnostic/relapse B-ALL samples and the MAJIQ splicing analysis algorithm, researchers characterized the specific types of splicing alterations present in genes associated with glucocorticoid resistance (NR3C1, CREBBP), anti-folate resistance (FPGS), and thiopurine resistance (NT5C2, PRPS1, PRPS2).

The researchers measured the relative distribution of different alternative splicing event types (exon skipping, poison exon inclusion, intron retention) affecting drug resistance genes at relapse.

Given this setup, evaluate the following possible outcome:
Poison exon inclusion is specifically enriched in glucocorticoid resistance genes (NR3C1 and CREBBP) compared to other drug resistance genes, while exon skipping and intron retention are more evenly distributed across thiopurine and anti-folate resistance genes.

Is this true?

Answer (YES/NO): NO